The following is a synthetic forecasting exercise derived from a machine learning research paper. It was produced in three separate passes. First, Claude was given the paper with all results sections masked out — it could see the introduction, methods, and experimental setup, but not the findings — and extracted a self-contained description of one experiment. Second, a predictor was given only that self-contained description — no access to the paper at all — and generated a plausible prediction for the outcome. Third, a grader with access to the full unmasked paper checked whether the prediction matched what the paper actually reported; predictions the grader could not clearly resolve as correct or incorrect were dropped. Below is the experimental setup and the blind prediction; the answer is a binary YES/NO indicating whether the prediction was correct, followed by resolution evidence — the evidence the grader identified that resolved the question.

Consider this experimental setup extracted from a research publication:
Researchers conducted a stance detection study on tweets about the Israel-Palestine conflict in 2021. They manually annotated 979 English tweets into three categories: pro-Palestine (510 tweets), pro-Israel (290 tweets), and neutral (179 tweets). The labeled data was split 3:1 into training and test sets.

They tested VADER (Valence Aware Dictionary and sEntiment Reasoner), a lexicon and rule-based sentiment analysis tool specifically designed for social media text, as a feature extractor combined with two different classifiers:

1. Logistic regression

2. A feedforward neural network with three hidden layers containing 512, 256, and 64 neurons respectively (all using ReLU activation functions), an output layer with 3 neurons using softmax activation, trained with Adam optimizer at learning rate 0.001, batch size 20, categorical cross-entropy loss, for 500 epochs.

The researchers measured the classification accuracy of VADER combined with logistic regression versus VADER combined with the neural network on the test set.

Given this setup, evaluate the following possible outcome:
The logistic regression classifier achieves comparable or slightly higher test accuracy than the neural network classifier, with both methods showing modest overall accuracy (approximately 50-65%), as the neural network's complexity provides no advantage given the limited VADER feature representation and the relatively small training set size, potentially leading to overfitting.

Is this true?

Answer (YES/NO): YES